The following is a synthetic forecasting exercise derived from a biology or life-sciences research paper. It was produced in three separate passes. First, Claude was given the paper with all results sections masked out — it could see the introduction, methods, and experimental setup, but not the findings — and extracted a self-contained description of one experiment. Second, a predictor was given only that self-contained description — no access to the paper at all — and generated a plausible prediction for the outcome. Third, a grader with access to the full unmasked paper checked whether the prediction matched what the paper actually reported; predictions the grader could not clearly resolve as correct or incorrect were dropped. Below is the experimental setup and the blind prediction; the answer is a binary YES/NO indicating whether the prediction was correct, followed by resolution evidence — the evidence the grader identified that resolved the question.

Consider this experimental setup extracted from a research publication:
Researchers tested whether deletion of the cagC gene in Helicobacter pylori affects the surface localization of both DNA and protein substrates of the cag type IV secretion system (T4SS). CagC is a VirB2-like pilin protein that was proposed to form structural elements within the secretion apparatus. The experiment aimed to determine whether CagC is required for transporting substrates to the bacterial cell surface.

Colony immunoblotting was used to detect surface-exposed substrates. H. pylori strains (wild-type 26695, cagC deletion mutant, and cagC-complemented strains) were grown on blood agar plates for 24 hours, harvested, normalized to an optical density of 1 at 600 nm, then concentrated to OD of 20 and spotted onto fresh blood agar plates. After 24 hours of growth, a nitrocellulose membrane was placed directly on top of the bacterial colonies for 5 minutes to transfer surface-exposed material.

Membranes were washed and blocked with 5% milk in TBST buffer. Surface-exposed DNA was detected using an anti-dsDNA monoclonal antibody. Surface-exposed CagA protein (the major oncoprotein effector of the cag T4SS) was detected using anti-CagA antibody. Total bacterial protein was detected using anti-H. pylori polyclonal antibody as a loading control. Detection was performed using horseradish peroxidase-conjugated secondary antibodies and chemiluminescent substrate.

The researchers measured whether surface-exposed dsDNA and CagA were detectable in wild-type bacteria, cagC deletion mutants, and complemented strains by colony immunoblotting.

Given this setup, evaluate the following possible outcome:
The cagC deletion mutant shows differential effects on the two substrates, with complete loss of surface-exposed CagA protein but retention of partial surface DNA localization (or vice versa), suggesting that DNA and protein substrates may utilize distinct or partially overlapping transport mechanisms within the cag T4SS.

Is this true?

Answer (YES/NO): NO